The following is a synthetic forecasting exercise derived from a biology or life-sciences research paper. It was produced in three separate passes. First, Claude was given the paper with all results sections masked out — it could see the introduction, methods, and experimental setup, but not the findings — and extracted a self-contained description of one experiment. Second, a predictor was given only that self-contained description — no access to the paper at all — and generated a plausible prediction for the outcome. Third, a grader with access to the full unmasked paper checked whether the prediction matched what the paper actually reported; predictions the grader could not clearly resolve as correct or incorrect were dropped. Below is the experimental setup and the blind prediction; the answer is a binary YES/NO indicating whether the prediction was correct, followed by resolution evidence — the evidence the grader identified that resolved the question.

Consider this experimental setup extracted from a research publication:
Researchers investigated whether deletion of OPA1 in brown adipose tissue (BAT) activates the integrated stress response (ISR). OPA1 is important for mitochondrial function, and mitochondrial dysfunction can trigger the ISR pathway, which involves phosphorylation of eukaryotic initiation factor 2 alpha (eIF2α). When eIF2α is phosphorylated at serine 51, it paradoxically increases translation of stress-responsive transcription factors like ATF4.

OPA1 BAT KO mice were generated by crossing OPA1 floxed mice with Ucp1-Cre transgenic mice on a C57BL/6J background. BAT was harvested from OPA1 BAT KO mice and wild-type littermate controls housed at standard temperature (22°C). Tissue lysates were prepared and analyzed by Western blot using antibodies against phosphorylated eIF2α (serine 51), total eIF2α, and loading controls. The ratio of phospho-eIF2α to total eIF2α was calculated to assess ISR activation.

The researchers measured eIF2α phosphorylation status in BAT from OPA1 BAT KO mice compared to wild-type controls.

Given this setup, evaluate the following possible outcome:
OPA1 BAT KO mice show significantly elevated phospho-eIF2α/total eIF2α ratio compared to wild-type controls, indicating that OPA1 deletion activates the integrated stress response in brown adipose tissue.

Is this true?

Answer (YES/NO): YES